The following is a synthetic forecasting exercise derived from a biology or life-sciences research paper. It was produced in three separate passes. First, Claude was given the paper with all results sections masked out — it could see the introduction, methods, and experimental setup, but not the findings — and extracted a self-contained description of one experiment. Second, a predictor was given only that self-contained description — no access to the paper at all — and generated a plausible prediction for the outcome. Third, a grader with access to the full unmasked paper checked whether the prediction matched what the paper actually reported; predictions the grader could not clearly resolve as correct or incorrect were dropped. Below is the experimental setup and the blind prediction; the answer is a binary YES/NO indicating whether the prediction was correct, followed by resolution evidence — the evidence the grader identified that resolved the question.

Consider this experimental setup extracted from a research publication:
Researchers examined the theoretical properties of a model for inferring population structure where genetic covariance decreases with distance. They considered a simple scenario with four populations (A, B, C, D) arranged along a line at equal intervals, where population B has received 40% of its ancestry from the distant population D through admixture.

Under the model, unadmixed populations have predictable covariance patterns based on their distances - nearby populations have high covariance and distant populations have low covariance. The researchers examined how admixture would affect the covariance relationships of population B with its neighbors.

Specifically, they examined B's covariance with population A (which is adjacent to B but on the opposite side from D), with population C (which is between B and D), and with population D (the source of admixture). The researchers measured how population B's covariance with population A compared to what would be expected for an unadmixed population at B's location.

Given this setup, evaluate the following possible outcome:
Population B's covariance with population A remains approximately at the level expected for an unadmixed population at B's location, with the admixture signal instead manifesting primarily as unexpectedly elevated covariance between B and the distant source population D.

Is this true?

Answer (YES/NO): NO